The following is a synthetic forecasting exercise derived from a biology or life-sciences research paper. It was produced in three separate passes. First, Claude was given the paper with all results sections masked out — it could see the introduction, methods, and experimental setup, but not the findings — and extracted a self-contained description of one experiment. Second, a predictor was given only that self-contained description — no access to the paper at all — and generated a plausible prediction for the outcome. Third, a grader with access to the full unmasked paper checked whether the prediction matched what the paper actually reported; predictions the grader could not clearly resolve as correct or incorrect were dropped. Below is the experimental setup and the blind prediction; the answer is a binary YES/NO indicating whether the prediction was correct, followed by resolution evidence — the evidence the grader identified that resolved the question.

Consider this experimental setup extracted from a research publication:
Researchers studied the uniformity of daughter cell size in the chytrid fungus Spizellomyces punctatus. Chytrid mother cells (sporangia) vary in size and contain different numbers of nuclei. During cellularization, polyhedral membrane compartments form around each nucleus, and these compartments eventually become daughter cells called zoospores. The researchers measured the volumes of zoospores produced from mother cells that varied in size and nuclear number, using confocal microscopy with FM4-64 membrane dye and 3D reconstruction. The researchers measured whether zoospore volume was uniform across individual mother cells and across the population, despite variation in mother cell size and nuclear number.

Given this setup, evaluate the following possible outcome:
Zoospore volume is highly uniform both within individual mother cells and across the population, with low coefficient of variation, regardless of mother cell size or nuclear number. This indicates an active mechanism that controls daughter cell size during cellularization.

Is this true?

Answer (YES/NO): YES